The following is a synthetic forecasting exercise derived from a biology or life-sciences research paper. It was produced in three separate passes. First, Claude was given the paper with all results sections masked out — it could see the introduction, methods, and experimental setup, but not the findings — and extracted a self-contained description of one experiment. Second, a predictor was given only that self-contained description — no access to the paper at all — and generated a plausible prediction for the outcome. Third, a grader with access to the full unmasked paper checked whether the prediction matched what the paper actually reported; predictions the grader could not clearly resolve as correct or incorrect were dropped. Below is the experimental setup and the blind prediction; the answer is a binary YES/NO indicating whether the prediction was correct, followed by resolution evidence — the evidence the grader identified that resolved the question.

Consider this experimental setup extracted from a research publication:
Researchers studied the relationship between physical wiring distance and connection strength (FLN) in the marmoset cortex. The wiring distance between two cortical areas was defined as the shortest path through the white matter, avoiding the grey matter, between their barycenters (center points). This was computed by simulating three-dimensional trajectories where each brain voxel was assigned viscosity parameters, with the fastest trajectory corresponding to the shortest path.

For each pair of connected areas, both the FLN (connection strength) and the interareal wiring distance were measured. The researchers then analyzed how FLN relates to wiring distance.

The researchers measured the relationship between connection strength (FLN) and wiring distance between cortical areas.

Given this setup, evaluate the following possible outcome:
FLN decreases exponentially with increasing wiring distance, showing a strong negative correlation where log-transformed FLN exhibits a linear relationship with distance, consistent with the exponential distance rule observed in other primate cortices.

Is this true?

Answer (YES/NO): YES